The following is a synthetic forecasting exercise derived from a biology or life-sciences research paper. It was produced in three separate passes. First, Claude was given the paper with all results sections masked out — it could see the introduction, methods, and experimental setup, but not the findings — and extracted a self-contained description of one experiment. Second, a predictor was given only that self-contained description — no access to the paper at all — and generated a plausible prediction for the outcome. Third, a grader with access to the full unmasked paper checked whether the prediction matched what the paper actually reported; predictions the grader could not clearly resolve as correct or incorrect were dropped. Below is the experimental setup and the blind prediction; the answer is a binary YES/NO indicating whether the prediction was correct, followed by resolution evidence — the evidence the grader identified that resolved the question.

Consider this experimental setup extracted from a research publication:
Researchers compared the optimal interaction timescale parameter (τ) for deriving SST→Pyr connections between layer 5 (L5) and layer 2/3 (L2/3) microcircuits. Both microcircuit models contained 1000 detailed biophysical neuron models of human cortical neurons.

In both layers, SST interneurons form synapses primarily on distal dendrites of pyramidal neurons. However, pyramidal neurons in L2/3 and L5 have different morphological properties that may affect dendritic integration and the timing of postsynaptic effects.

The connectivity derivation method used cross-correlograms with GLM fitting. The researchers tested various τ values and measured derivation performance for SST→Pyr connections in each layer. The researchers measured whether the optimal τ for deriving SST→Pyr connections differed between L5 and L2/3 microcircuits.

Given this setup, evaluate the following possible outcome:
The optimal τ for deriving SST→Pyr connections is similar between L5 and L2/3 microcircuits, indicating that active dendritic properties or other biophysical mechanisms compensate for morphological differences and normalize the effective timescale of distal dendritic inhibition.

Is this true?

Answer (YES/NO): NO